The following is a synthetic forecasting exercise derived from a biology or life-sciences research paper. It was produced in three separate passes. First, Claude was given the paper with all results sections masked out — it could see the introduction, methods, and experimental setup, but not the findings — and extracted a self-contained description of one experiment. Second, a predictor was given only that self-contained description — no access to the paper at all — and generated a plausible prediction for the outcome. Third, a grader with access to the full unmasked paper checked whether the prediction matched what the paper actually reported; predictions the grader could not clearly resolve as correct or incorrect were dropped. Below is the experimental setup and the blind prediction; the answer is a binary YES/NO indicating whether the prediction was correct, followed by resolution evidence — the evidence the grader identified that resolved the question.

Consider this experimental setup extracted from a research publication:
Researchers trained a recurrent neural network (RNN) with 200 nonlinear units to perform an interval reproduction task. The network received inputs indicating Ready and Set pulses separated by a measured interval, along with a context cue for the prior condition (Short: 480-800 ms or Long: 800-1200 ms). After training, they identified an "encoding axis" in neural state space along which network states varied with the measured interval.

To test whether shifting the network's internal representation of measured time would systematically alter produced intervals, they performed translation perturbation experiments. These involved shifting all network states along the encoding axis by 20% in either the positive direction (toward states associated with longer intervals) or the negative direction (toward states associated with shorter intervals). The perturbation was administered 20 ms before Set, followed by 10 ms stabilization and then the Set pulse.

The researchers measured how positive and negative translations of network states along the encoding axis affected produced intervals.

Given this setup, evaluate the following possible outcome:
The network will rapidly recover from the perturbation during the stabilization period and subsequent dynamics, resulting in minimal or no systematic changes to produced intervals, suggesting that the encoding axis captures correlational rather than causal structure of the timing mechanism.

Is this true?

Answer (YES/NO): NO